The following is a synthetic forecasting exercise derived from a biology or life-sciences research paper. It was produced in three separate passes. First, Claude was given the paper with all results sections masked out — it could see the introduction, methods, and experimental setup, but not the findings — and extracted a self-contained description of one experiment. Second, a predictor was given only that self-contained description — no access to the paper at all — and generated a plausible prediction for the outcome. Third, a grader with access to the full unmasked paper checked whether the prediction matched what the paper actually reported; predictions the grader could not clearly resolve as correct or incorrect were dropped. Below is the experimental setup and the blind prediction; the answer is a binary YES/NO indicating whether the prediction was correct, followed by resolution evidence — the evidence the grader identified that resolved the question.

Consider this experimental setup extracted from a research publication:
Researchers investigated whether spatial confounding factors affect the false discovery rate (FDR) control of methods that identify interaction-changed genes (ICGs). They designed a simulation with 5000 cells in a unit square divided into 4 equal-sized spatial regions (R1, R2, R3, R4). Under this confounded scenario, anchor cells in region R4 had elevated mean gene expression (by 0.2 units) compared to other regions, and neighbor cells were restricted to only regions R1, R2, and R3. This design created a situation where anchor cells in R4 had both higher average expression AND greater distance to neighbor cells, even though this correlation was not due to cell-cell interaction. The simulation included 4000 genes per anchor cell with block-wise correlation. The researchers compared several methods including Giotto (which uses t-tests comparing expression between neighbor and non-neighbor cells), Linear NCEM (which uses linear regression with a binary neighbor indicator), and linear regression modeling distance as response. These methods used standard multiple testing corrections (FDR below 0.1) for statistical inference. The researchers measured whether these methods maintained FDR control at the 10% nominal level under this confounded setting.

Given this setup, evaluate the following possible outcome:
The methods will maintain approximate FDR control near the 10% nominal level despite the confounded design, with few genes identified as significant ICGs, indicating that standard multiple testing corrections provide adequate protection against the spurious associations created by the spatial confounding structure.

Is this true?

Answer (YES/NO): NO